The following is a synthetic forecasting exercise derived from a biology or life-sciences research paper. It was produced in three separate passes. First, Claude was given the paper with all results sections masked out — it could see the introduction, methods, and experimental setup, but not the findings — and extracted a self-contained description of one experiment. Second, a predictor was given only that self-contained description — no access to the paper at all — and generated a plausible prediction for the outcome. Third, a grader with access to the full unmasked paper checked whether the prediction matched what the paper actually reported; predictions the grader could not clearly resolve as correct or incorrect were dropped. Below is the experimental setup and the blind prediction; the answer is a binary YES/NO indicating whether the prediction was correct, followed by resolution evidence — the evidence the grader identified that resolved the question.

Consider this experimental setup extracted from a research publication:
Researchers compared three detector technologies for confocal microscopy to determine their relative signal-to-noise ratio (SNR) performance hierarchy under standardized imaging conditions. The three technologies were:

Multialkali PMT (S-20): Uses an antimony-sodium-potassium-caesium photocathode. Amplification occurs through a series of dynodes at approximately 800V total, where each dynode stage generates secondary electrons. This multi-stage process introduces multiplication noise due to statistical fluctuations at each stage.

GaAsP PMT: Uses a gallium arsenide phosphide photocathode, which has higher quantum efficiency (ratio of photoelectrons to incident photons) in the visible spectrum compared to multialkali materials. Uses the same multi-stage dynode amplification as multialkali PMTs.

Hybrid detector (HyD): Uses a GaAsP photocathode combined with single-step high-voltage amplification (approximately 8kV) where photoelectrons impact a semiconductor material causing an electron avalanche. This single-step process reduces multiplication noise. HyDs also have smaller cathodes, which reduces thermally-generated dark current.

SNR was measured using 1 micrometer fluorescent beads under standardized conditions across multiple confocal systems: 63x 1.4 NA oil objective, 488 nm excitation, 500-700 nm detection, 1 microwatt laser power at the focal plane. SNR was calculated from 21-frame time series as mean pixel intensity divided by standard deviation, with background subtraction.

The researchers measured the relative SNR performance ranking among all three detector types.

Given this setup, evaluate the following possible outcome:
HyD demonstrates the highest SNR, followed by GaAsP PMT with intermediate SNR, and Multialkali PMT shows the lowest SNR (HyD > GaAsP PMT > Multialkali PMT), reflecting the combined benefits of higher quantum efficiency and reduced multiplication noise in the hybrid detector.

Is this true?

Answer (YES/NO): NO